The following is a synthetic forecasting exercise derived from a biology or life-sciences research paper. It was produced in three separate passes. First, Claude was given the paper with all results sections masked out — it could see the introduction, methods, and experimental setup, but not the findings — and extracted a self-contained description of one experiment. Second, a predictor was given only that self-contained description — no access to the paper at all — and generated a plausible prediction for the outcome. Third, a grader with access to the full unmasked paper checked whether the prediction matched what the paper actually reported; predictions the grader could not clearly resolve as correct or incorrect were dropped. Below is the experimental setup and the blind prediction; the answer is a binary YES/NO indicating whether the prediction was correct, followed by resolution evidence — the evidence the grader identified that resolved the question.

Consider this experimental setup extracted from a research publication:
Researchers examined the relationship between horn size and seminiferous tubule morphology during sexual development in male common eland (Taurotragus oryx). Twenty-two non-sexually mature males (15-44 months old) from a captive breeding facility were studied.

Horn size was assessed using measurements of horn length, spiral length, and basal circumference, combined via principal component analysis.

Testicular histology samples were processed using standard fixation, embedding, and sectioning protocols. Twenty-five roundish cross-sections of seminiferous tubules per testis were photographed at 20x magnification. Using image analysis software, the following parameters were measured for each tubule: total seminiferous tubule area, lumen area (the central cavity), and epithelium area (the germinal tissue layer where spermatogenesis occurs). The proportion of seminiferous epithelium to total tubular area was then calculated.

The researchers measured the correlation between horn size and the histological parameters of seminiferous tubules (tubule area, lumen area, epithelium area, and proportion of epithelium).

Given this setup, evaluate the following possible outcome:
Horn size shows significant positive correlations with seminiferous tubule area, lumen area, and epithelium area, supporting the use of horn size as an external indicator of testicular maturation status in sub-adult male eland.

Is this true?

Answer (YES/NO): NO